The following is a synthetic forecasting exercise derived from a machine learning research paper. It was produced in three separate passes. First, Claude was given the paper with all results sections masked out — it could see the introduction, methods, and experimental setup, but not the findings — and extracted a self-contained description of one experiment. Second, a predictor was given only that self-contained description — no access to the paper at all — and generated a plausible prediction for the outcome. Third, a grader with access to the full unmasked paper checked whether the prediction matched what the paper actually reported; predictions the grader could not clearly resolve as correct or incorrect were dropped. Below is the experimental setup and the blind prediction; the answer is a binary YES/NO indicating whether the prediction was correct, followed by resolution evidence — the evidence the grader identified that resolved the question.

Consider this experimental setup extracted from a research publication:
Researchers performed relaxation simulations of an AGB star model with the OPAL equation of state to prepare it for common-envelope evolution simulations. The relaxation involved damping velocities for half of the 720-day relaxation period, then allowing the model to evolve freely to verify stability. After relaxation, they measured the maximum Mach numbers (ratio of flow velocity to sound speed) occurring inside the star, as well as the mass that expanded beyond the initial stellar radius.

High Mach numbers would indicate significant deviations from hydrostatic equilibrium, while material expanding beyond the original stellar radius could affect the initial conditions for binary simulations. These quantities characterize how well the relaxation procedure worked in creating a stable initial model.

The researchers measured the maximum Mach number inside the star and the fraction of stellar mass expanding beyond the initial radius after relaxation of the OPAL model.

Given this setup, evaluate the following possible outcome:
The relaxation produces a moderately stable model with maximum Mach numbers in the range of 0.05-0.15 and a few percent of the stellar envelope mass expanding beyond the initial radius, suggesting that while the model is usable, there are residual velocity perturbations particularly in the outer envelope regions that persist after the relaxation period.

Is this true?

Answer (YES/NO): NO